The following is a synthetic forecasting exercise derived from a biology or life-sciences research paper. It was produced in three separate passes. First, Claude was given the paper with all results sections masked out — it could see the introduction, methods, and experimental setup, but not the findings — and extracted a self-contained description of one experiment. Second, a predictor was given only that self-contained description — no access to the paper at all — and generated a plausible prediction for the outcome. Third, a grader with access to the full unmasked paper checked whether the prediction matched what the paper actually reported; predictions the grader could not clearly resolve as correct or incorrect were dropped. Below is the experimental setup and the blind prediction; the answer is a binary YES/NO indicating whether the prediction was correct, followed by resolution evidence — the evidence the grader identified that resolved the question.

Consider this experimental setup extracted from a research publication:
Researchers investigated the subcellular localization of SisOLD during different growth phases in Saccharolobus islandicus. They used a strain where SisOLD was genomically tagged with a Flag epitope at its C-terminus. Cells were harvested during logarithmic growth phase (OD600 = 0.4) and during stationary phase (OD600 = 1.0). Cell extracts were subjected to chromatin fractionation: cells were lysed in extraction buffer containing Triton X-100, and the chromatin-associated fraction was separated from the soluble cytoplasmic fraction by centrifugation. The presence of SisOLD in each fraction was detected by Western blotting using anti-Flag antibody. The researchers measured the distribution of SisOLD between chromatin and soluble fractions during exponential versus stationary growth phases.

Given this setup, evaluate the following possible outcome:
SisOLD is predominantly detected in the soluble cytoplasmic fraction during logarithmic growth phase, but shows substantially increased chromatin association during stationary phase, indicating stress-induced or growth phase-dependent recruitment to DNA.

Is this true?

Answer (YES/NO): NO